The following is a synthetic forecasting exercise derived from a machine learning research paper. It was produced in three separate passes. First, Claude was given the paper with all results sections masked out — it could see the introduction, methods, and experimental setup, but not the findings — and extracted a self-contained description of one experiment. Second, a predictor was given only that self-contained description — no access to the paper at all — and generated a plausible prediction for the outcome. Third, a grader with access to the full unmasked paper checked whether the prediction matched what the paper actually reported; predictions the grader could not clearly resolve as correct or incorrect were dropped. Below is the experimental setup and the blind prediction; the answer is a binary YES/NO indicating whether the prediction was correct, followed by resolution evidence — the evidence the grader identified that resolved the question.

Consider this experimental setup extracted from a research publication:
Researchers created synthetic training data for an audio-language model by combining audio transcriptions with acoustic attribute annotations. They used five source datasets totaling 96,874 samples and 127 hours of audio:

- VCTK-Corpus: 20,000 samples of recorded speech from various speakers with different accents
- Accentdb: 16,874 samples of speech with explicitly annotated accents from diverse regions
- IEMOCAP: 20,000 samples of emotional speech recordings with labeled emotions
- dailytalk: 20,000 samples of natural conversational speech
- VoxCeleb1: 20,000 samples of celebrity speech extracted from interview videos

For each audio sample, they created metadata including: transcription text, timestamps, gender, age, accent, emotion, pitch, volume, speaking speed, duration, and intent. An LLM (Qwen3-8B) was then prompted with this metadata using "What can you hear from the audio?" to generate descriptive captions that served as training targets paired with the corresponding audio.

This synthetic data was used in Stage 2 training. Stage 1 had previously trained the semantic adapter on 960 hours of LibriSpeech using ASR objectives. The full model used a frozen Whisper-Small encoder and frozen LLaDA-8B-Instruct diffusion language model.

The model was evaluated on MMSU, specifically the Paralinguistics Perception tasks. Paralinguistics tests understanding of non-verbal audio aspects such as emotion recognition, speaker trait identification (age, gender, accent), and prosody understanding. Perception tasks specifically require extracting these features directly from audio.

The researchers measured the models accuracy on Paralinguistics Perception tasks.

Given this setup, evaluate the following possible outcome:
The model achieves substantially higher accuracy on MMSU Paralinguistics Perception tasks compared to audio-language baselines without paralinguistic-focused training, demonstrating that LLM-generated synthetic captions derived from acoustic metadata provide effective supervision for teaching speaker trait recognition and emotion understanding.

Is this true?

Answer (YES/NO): NO